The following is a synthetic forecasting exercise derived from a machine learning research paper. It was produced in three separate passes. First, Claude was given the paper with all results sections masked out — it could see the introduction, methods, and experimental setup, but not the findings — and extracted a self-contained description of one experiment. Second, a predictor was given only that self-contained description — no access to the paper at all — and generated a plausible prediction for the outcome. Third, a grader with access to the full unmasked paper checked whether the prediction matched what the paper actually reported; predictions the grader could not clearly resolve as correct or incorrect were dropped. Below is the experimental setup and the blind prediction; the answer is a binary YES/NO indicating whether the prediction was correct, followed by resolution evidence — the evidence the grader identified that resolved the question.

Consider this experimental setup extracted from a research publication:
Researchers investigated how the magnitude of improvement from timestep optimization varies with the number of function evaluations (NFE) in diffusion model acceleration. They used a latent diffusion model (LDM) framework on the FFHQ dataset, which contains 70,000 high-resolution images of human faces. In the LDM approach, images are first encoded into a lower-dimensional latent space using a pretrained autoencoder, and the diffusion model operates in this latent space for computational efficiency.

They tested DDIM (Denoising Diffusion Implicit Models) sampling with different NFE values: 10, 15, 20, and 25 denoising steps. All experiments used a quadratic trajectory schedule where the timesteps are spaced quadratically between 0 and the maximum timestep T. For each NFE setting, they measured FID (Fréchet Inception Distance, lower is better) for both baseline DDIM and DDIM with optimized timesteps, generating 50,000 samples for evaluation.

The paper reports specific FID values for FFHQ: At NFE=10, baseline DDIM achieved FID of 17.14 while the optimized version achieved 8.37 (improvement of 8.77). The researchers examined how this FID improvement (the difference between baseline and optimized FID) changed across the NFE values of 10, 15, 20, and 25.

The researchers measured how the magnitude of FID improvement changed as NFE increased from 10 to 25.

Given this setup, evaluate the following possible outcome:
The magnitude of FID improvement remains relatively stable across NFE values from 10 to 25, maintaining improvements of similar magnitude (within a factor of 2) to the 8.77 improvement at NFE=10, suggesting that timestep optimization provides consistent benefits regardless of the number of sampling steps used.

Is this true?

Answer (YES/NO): NO